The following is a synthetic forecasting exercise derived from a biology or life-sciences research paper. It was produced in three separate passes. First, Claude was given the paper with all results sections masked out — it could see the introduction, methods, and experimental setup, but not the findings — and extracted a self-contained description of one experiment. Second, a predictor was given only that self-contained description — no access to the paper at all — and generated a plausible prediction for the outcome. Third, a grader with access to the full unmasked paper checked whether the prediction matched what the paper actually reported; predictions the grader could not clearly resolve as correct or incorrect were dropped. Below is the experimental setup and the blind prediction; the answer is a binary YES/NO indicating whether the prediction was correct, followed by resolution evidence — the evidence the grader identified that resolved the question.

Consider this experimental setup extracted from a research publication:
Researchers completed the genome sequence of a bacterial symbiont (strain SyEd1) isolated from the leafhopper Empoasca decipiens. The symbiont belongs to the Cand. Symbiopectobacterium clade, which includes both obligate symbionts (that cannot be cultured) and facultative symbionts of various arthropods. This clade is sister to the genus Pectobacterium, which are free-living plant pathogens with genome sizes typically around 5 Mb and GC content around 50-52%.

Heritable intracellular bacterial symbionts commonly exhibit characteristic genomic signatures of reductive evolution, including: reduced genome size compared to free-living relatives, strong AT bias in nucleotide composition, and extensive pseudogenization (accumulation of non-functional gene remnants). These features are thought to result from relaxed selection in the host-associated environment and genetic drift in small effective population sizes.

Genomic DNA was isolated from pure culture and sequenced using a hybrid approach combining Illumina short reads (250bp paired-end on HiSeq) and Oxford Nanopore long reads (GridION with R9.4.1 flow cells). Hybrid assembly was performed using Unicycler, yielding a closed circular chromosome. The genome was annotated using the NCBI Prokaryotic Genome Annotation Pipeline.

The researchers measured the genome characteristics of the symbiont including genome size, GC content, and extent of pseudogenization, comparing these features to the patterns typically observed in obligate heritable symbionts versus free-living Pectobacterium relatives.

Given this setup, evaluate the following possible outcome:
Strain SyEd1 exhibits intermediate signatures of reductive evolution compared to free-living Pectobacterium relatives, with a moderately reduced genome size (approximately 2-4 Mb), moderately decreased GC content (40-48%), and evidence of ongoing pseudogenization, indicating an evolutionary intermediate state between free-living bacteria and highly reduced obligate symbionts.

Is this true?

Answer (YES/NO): NO